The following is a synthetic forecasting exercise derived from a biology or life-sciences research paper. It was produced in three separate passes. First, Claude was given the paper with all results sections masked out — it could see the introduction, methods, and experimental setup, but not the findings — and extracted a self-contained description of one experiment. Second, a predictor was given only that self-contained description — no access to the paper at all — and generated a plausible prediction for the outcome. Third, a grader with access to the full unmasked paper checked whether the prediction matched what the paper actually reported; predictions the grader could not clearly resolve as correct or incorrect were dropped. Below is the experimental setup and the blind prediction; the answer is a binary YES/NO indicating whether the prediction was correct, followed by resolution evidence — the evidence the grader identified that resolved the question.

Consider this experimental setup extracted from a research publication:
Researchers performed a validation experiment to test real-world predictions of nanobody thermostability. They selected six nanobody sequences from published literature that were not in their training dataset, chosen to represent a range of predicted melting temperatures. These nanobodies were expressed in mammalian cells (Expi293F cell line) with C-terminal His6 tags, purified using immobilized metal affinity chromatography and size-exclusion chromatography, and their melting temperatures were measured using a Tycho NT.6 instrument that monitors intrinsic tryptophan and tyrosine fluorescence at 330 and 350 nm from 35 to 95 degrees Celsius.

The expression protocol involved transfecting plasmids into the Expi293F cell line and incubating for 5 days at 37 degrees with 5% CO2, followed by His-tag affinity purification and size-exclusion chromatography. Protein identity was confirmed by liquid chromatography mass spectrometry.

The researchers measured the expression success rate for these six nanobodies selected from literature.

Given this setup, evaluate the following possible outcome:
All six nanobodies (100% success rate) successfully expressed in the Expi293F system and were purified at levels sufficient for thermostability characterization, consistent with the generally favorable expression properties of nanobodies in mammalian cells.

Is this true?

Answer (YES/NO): NO